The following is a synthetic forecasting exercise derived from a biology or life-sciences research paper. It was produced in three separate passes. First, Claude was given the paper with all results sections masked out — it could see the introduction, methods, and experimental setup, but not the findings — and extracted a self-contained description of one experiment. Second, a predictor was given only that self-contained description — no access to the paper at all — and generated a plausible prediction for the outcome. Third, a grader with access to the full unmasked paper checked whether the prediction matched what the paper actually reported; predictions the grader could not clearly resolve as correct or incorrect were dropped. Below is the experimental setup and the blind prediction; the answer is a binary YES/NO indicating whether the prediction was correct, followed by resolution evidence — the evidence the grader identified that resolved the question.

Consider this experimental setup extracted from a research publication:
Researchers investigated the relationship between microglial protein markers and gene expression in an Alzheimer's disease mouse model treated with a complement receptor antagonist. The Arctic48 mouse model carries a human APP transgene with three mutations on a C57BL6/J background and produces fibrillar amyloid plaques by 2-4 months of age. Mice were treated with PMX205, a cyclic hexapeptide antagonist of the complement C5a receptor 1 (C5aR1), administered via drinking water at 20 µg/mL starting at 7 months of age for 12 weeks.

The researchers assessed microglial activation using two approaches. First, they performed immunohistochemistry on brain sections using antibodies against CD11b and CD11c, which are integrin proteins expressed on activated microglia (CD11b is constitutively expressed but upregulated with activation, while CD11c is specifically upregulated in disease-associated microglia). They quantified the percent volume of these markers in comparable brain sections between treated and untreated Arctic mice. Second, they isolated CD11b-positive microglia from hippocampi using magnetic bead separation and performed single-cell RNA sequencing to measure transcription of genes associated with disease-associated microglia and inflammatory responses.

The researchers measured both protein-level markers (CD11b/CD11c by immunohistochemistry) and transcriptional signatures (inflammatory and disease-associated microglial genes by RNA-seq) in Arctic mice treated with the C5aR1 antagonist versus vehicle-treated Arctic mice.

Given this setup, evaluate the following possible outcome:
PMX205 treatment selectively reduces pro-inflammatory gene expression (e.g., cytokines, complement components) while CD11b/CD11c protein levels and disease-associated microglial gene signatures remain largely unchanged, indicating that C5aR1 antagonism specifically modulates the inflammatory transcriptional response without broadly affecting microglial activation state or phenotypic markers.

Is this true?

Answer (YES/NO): NO